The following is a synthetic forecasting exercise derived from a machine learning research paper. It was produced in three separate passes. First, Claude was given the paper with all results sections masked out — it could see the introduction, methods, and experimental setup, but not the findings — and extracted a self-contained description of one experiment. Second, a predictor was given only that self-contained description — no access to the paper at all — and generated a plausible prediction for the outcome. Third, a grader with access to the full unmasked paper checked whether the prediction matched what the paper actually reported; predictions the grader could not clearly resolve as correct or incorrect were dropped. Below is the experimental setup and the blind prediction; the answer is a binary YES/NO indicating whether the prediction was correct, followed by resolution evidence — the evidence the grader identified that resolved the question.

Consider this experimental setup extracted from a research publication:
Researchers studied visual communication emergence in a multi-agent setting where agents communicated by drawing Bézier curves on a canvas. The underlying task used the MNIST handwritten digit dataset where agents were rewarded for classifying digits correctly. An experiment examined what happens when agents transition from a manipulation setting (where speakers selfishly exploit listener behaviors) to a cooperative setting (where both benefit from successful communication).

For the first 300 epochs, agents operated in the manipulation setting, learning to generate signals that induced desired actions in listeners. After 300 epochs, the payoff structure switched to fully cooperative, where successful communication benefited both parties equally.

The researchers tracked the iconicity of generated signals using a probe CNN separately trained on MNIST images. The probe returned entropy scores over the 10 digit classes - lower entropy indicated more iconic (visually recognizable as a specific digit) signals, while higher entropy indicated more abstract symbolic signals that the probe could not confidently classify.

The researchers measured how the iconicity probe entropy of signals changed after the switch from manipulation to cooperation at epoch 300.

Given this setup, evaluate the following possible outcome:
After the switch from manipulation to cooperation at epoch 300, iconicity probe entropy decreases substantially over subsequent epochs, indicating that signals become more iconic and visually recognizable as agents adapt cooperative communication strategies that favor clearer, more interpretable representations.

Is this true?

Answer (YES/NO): NO